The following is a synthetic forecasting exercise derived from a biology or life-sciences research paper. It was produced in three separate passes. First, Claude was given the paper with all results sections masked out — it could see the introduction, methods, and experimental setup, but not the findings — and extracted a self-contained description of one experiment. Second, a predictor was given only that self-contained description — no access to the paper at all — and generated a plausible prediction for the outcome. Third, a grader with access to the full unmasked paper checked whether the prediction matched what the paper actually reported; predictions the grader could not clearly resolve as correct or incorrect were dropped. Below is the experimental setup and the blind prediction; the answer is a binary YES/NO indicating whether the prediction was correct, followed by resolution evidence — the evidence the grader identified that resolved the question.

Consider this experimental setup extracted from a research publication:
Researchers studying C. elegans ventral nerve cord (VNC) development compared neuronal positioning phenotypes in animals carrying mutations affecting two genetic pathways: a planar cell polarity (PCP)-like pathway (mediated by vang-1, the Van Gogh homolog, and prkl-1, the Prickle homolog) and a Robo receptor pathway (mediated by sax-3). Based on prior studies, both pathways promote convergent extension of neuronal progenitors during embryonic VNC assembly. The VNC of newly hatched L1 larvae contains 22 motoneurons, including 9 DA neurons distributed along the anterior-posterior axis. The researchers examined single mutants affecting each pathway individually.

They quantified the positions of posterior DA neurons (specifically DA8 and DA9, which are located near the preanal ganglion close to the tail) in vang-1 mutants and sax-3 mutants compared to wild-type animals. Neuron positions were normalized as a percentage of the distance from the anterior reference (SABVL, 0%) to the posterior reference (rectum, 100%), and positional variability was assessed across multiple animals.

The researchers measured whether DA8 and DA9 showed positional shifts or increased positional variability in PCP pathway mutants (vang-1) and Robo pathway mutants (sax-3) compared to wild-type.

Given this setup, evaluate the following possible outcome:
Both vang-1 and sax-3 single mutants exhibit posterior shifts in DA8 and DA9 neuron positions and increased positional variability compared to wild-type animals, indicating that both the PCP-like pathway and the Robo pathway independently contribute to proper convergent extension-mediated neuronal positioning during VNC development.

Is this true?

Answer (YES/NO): NO